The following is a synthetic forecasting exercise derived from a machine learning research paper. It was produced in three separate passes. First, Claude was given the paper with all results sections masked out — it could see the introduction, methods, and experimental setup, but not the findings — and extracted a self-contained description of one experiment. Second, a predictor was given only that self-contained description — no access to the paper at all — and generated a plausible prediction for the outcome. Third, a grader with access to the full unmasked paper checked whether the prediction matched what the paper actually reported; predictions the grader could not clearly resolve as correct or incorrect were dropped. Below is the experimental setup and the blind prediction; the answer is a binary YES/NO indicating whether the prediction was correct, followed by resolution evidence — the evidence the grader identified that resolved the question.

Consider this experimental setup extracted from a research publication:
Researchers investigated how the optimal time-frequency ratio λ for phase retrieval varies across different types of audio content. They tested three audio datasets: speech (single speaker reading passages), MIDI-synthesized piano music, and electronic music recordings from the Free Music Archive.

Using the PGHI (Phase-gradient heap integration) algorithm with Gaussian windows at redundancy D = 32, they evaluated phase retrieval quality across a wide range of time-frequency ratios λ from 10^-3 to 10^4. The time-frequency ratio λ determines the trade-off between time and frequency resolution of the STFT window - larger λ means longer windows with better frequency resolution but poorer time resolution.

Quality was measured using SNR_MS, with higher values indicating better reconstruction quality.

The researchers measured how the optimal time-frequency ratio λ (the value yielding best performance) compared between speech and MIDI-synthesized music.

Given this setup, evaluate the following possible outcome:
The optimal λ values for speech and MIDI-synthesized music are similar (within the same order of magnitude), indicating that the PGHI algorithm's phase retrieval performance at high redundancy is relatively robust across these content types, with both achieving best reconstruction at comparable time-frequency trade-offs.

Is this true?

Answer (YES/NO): NO